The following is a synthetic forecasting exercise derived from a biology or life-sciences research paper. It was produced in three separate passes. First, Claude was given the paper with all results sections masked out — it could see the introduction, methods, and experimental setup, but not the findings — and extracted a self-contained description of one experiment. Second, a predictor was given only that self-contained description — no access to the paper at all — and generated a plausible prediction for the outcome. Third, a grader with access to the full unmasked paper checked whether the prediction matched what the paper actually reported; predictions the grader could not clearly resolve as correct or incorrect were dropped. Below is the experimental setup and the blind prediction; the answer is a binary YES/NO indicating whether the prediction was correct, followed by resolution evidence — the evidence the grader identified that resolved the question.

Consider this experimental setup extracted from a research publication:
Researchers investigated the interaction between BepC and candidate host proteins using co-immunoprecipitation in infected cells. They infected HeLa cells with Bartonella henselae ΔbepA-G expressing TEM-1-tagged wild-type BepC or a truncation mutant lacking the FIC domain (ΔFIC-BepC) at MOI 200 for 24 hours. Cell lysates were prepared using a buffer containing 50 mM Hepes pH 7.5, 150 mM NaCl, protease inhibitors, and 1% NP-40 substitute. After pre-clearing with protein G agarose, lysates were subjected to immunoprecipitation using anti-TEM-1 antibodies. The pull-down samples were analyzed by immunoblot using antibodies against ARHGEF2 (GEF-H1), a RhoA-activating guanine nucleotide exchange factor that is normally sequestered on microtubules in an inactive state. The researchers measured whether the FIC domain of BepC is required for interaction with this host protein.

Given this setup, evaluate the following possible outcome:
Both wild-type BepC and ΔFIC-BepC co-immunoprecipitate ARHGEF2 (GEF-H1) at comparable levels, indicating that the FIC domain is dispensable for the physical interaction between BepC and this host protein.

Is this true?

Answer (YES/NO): NO